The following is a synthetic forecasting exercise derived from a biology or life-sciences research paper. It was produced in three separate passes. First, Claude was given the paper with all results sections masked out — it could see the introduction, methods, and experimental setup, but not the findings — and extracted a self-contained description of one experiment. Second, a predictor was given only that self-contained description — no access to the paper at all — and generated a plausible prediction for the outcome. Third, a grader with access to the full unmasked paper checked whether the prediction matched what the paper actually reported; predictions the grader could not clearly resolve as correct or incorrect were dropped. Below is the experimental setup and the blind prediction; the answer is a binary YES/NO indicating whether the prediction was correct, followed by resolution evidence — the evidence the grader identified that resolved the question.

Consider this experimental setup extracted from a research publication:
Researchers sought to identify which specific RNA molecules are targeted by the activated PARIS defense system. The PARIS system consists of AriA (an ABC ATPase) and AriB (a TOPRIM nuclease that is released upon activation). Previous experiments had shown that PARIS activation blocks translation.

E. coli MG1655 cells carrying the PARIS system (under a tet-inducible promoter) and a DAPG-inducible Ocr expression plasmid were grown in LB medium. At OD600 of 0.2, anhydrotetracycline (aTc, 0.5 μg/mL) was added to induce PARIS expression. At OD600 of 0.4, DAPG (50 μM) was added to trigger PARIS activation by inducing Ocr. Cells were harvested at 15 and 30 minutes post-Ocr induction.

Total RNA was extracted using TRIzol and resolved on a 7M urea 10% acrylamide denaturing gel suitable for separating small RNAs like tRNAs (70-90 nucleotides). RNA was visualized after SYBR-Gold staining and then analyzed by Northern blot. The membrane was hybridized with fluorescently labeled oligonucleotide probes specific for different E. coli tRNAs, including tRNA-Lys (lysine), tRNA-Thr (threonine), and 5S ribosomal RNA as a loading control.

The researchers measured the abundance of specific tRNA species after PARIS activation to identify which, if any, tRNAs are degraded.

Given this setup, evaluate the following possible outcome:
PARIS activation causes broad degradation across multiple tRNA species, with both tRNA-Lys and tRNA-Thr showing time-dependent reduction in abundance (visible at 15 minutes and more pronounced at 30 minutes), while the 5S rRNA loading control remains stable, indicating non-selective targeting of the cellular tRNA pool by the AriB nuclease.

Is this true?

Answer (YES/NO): NO